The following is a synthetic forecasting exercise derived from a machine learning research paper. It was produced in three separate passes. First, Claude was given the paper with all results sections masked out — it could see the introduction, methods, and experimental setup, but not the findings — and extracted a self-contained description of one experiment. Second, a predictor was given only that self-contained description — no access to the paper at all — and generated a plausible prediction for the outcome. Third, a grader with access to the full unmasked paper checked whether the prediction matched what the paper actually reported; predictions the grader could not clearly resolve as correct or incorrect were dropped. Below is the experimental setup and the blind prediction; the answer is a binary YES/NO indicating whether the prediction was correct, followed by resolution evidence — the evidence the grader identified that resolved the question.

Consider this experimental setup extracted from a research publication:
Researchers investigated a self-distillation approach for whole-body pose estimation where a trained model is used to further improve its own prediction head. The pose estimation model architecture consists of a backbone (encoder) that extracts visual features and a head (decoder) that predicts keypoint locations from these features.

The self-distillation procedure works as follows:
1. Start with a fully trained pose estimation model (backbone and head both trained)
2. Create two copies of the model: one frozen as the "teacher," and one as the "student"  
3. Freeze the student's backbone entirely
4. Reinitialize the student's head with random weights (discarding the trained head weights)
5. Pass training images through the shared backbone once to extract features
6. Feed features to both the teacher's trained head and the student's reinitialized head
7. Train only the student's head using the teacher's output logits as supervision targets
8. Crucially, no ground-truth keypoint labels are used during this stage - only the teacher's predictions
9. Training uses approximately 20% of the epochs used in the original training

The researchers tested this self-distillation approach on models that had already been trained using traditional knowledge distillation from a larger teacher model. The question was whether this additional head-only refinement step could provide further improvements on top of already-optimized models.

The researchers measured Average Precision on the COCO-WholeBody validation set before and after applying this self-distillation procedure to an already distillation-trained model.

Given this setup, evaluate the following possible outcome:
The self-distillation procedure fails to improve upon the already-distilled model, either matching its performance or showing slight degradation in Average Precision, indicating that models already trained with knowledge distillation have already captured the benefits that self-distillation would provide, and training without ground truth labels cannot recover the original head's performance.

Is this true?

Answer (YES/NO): NO